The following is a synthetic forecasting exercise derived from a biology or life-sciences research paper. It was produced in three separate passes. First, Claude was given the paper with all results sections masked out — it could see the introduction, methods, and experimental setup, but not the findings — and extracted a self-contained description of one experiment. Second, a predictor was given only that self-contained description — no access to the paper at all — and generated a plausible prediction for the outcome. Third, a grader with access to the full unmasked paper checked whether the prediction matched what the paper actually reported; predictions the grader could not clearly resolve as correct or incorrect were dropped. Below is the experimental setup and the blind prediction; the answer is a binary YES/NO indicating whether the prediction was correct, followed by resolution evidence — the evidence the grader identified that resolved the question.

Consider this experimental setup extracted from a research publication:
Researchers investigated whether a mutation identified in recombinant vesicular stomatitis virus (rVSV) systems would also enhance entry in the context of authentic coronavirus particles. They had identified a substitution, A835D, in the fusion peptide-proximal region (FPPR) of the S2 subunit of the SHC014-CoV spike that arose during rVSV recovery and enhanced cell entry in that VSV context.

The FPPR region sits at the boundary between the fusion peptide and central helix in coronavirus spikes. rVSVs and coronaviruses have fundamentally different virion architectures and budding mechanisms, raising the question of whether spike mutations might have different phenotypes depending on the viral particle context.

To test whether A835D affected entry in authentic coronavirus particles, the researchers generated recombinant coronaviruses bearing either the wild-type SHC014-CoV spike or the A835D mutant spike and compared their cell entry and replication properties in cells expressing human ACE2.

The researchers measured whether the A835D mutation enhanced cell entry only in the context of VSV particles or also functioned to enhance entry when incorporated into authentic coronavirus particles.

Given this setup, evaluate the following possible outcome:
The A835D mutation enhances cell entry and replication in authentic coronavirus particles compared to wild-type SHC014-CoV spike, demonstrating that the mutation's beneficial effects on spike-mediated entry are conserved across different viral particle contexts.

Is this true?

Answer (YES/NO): YES